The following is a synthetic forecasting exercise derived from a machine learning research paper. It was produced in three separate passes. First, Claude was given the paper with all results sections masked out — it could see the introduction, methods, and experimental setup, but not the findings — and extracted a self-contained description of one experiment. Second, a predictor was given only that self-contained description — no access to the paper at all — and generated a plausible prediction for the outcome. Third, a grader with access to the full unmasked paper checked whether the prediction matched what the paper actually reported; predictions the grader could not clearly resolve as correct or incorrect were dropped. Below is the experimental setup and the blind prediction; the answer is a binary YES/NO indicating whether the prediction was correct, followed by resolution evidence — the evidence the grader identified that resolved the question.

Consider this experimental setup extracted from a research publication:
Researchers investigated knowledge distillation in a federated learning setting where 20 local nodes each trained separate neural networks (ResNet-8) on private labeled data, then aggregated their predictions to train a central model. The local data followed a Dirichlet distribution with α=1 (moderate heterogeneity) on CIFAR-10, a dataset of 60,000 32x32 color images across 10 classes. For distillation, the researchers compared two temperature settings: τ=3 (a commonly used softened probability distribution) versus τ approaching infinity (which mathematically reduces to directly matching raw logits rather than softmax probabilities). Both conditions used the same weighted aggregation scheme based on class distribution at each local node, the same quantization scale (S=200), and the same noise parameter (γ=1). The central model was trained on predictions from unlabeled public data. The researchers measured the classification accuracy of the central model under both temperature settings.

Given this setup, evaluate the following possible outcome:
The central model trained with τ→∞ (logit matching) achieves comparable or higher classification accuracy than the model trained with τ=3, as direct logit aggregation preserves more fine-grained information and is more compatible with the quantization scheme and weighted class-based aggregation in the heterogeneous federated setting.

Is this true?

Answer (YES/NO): YES